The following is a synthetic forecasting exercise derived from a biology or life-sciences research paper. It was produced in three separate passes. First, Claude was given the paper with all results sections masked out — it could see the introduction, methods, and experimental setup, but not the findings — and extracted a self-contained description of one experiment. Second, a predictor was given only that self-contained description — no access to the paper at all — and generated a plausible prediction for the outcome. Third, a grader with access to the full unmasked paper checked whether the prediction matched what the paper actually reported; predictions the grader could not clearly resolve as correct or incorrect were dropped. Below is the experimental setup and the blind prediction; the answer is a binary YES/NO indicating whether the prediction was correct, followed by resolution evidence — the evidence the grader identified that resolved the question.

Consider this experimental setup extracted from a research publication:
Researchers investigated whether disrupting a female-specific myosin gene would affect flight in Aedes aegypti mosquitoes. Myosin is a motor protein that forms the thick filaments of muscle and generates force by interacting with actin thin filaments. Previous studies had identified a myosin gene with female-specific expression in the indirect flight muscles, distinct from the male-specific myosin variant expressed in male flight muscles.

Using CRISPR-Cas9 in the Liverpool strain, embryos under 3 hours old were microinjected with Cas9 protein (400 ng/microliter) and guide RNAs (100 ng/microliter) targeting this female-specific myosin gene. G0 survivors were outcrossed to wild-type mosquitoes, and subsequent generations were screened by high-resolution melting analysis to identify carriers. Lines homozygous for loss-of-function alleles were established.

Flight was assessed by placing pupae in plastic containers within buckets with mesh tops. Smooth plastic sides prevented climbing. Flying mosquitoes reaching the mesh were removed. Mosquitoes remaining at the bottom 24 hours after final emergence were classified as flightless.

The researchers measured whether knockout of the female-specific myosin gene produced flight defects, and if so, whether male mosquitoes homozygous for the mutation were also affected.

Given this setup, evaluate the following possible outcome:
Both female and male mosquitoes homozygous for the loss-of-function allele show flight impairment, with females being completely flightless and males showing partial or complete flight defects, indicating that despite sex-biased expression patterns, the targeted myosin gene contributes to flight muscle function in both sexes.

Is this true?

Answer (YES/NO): NO